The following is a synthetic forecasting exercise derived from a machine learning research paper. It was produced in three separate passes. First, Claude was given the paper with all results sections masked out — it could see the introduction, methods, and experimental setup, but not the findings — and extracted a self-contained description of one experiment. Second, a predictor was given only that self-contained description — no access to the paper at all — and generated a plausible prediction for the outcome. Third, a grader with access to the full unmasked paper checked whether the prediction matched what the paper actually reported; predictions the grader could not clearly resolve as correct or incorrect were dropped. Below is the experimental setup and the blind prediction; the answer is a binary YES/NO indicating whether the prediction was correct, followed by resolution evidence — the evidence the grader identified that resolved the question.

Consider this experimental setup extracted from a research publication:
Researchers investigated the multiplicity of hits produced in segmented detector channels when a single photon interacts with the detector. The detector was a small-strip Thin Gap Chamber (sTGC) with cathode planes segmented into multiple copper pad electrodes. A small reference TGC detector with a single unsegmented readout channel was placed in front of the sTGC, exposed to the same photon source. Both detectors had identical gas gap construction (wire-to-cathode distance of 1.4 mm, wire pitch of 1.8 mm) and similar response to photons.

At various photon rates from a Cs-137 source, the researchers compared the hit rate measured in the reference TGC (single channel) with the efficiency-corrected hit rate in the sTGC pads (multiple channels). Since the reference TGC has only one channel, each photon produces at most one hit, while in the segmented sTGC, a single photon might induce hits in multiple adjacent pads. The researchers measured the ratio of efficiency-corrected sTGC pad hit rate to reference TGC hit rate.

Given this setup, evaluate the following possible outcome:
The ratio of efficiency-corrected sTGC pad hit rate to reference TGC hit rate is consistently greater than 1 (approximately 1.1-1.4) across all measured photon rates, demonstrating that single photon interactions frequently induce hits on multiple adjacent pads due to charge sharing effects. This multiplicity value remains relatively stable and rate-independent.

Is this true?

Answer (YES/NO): NO